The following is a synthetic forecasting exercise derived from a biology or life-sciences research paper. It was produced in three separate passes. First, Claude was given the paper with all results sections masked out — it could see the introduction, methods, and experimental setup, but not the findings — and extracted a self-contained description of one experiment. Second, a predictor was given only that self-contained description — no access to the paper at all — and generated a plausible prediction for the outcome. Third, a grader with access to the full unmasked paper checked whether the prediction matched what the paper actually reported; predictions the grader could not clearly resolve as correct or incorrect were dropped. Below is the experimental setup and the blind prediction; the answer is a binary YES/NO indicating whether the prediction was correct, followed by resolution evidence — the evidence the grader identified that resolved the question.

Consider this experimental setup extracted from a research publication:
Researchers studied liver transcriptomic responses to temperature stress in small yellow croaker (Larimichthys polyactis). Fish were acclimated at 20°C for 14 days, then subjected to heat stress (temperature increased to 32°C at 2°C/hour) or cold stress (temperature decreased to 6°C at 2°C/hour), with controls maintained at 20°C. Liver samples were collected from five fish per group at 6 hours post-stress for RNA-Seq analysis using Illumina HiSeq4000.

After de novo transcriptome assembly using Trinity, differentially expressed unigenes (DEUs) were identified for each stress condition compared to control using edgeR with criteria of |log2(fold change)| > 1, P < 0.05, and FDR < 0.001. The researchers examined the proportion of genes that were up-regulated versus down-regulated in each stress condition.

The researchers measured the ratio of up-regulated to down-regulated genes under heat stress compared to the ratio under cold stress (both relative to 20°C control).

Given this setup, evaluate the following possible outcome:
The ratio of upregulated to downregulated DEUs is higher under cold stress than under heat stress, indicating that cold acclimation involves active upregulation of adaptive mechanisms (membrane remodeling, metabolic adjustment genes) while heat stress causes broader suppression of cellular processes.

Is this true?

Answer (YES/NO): NO